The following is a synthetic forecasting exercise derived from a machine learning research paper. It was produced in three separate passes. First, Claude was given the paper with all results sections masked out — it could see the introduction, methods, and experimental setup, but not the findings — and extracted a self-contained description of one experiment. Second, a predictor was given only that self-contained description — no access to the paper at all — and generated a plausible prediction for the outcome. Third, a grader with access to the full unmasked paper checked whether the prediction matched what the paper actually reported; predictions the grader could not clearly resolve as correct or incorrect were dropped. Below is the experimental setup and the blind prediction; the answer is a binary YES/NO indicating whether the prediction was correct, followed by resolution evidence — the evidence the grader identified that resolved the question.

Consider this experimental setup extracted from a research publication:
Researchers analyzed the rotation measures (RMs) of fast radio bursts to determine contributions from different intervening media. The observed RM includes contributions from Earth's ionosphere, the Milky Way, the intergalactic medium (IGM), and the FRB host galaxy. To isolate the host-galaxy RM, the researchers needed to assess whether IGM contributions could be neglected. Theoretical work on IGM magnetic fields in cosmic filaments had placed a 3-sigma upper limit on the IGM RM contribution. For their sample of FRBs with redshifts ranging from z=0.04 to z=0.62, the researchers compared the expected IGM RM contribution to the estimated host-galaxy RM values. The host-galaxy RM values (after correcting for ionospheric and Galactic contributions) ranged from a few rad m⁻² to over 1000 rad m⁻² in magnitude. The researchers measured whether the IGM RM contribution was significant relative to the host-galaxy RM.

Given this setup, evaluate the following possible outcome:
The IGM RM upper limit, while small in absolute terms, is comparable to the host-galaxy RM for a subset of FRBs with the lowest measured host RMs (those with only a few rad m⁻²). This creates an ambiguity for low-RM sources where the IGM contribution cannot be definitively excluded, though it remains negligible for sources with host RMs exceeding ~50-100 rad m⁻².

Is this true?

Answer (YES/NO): NO